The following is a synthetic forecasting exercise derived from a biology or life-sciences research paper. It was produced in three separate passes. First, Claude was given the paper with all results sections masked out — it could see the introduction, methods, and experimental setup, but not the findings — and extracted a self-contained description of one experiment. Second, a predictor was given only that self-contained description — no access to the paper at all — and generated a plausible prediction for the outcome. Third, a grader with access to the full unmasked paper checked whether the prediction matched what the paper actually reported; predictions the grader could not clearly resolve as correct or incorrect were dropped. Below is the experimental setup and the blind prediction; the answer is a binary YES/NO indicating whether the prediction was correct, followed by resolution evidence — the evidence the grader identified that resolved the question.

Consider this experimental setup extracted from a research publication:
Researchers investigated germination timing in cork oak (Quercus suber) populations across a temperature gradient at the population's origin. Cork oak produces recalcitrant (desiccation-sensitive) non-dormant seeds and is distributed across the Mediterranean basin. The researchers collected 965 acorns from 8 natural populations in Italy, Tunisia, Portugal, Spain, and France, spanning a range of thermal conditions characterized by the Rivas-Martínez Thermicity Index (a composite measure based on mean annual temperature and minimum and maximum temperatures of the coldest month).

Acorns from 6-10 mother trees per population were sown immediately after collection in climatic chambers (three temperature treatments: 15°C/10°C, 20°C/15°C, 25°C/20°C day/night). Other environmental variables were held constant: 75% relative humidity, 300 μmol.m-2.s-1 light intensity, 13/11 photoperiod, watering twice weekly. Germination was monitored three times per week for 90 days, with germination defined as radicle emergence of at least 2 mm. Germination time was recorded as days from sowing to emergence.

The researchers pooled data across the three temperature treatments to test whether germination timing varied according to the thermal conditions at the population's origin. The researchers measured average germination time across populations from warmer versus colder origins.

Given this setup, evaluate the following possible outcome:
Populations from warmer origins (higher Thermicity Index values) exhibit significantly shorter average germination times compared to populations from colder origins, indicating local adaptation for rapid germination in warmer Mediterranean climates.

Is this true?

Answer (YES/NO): YES